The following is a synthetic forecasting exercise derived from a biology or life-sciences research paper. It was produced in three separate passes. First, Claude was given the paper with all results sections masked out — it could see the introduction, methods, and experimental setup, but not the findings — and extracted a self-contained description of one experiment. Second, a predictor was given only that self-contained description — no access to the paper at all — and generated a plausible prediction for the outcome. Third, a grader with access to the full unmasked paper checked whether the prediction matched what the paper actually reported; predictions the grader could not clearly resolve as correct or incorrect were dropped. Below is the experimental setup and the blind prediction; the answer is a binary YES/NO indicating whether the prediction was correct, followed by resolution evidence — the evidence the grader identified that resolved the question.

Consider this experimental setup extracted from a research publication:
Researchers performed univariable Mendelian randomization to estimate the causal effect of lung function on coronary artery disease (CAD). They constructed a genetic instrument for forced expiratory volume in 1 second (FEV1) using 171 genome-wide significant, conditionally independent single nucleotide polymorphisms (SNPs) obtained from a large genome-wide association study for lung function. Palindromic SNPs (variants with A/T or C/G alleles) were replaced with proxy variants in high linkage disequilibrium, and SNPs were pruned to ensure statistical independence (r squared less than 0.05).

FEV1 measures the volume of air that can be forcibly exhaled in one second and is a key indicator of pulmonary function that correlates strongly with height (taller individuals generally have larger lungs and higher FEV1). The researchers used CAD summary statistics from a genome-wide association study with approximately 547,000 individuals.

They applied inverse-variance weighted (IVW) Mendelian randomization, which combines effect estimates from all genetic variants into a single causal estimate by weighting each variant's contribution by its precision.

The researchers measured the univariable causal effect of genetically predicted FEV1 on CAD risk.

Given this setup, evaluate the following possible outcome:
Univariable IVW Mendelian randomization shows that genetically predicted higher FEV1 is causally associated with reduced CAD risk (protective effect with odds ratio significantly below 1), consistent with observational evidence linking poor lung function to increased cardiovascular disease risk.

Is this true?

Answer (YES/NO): NO